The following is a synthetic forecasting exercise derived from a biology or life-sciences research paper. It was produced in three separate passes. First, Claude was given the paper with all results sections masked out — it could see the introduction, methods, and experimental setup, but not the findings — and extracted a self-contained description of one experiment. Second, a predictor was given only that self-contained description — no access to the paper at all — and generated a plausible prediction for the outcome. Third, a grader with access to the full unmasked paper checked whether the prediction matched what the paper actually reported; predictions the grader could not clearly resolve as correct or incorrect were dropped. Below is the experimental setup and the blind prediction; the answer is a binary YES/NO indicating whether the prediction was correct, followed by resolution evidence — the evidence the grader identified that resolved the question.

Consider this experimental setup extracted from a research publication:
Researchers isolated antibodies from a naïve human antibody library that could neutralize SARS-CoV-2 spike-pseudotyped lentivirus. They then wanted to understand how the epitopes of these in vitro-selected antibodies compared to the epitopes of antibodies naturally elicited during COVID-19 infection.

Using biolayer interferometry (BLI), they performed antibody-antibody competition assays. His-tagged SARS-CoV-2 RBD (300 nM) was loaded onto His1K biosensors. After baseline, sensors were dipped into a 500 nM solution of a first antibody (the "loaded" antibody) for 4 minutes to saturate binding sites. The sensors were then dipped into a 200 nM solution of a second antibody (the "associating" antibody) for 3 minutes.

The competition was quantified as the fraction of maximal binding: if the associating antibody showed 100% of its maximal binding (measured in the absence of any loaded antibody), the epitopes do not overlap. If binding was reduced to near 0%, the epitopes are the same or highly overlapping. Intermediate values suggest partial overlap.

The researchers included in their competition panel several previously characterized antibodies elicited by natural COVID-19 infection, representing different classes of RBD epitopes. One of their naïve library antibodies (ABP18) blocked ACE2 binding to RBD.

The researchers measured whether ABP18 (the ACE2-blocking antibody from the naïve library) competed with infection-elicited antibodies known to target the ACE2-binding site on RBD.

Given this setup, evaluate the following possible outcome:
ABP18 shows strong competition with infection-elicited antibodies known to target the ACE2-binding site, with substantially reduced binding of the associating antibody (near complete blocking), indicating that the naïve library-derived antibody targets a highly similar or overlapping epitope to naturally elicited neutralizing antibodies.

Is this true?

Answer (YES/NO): NO